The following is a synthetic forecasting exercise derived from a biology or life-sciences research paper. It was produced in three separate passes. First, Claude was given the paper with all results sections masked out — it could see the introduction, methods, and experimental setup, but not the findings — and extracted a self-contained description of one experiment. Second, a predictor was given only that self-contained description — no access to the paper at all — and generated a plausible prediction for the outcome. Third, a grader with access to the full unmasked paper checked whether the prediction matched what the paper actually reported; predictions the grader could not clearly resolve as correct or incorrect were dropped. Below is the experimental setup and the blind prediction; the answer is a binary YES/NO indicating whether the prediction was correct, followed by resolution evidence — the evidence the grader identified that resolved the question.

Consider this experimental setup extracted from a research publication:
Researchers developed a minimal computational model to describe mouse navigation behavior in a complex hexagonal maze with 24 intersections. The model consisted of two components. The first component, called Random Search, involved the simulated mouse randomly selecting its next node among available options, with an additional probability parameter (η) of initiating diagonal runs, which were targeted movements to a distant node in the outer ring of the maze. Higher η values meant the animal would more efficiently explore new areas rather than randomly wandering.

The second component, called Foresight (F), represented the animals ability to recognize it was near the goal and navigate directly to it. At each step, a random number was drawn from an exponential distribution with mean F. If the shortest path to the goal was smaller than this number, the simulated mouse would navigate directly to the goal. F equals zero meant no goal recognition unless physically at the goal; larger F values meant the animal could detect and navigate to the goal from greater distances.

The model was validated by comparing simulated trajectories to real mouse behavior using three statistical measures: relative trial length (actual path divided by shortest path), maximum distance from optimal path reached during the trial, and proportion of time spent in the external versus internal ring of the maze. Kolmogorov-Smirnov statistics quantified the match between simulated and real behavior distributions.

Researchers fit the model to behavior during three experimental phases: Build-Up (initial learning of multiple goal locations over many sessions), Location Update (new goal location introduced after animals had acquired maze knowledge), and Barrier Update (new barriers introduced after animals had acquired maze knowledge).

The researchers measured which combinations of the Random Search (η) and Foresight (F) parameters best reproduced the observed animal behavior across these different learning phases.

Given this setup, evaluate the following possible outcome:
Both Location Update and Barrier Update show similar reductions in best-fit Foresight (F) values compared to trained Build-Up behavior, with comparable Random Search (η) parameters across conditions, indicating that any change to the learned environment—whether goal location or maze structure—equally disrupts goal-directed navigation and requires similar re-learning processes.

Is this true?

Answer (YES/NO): NO